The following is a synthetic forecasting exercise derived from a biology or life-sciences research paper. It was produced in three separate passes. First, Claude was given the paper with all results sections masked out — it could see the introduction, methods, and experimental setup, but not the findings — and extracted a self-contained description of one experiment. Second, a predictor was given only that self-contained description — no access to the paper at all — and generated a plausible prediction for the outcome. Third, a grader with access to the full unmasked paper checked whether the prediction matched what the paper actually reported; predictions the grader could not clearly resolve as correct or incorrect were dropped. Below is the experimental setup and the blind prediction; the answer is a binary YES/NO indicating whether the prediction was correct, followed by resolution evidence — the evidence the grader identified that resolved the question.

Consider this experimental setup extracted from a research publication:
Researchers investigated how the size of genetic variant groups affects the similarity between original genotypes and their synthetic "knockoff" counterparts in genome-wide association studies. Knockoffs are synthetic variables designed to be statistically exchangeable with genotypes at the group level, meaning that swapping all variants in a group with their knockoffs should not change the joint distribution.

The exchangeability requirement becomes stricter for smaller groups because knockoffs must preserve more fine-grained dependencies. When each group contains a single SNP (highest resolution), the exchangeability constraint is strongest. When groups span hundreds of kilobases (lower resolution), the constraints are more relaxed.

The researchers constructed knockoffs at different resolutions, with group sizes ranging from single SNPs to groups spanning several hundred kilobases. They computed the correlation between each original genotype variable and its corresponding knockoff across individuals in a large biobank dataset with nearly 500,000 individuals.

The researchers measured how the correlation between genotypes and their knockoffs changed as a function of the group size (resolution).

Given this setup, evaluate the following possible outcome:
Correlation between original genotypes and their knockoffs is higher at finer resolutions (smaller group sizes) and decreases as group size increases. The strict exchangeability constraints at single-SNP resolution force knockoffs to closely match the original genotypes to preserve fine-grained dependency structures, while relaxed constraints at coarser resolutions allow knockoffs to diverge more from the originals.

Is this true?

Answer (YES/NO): NO